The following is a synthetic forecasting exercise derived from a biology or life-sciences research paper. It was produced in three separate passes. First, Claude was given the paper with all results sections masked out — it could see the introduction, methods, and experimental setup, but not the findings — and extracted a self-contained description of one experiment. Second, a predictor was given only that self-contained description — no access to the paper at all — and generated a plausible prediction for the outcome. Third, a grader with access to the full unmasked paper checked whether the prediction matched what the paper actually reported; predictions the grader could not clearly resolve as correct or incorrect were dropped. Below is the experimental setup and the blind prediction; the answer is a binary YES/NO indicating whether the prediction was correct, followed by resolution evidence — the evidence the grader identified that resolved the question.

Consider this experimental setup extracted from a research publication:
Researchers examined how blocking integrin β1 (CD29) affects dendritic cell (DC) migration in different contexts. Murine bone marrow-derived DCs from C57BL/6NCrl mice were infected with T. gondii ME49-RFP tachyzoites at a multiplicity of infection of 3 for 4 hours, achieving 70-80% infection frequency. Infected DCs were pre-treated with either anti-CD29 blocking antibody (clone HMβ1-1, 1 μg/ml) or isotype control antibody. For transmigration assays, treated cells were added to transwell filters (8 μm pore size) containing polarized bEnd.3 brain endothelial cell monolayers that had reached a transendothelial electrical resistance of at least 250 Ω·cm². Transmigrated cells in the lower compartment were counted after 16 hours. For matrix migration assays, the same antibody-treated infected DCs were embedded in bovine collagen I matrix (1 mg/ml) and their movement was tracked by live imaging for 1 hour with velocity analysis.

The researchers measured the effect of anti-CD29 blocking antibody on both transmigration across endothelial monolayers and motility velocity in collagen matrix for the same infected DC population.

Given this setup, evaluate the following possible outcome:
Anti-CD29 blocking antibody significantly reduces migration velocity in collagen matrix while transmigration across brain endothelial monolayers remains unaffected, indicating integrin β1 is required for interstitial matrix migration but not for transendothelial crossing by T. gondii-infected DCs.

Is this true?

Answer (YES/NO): NO